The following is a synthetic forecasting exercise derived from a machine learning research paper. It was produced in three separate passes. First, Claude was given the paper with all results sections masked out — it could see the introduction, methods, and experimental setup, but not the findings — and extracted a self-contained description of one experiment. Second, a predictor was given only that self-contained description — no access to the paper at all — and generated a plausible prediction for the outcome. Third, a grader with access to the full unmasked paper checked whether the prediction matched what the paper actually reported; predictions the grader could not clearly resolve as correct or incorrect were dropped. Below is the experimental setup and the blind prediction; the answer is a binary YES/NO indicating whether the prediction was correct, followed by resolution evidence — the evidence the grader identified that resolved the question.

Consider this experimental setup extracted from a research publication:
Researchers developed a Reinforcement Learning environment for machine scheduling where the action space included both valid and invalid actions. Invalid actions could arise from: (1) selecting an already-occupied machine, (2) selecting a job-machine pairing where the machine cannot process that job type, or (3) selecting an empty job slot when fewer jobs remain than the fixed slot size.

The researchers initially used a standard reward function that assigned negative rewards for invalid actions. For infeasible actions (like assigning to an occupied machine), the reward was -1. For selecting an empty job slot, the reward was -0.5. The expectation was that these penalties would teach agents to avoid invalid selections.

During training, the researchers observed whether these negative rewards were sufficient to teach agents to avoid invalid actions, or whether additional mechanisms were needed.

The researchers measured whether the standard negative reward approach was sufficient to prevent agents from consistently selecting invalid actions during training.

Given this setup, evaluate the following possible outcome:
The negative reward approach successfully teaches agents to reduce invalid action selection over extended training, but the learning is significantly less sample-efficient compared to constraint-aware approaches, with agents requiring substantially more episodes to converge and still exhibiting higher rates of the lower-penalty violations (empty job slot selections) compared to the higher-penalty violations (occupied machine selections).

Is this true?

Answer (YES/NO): NO